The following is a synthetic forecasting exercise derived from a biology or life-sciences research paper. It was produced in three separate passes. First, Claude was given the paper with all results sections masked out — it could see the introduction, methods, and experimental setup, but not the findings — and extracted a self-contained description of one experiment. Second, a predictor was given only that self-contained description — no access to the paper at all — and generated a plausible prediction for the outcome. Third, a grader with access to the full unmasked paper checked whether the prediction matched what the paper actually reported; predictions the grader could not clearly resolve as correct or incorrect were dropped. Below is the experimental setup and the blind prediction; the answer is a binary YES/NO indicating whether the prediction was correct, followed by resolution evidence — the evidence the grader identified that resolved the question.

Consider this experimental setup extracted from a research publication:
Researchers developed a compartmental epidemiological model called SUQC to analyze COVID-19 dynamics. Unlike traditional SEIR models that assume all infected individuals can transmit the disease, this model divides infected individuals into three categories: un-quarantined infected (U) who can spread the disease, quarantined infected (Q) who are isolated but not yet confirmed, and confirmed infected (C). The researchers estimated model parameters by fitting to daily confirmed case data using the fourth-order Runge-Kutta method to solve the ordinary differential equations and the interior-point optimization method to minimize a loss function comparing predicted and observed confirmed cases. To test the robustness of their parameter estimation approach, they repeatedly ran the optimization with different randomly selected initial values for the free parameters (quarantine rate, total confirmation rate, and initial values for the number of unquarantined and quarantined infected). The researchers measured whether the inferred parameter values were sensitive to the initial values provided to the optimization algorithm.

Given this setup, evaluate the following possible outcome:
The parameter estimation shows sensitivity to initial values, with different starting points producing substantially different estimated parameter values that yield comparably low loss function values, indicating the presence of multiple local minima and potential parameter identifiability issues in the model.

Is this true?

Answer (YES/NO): NO